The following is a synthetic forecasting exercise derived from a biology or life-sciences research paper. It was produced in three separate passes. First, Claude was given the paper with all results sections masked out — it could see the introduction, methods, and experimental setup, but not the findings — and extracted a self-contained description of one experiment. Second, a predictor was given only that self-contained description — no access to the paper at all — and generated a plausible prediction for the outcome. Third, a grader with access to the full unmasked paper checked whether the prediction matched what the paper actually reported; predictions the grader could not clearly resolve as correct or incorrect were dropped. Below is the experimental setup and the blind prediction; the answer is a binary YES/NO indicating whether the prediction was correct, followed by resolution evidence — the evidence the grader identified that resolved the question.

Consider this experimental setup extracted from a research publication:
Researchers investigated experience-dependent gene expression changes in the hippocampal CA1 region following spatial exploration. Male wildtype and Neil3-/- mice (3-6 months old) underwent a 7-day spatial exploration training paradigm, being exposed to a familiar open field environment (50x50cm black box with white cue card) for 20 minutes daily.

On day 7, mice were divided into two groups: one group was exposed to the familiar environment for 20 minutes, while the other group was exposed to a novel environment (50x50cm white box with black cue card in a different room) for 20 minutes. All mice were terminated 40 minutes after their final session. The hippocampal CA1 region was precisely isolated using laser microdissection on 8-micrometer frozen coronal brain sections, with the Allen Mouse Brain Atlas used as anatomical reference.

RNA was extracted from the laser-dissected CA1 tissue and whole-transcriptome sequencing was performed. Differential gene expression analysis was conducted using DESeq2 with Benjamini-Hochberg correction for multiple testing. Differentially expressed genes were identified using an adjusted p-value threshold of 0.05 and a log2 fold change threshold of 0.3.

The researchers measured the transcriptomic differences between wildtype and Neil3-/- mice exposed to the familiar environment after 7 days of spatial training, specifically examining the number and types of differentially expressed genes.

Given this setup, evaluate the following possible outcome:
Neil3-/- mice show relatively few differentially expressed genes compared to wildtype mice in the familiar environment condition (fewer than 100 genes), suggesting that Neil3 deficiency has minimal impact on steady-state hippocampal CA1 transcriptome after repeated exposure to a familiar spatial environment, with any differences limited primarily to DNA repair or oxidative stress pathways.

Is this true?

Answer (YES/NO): NO